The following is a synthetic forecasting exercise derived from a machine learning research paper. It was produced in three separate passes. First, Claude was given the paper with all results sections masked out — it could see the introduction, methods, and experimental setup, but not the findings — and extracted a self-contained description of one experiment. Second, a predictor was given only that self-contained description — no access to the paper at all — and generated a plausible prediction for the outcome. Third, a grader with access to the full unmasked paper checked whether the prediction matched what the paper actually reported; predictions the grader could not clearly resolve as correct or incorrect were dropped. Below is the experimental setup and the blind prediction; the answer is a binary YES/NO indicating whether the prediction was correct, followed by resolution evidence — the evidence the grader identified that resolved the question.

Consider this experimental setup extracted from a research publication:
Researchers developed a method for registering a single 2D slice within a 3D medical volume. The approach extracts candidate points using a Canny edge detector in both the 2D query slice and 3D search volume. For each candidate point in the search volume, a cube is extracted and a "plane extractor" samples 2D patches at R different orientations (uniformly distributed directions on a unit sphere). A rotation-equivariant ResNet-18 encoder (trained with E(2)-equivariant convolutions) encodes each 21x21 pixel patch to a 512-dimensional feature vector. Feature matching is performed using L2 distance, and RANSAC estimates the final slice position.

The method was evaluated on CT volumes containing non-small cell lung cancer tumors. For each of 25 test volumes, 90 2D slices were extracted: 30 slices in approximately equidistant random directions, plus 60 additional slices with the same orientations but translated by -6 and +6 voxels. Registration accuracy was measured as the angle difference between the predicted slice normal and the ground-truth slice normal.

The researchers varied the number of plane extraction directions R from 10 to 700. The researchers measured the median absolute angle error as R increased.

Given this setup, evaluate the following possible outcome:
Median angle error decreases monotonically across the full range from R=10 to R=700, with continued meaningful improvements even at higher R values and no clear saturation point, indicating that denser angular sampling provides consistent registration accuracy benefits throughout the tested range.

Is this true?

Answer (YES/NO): NO